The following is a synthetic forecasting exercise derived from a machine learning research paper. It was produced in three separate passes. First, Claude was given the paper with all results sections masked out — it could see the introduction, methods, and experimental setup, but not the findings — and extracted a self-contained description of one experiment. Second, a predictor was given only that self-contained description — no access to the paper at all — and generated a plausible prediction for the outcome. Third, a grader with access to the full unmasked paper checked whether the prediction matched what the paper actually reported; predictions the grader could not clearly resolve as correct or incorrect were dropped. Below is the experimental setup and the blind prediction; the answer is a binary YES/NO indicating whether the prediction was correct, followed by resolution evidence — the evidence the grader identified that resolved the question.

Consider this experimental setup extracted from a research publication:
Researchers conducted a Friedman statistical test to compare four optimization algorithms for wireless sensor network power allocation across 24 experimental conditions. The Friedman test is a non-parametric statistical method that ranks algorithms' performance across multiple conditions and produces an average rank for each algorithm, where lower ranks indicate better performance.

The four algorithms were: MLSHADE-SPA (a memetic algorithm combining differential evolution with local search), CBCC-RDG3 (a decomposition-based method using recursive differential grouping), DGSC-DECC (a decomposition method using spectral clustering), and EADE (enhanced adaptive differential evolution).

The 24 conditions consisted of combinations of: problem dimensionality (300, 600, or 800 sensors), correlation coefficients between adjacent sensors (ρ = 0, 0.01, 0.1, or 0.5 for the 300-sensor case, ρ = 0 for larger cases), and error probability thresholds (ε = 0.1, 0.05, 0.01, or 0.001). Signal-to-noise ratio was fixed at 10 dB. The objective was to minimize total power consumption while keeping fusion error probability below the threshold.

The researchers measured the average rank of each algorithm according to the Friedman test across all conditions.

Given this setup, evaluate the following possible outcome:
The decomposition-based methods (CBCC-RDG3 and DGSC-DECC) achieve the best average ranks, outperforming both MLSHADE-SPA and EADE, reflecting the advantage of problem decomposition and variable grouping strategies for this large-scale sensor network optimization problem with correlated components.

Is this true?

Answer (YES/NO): NO